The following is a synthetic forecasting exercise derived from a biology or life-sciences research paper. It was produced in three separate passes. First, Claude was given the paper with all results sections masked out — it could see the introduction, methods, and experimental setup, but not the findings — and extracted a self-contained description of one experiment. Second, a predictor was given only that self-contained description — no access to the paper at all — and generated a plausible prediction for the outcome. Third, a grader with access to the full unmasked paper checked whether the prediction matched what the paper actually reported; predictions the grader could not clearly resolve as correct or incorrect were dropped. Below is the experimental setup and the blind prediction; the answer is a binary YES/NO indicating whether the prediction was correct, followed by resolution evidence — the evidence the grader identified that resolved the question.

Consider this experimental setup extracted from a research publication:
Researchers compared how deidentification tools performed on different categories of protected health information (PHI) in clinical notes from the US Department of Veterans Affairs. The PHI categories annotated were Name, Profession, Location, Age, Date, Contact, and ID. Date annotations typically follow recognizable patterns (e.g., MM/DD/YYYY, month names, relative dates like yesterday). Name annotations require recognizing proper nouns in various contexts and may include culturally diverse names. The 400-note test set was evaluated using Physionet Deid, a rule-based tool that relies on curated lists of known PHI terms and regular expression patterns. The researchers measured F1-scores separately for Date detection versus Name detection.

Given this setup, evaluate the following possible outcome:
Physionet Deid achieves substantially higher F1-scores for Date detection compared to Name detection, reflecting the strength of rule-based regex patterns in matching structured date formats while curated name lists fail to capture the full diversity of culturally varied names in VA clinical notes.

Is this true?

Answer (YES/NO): YES